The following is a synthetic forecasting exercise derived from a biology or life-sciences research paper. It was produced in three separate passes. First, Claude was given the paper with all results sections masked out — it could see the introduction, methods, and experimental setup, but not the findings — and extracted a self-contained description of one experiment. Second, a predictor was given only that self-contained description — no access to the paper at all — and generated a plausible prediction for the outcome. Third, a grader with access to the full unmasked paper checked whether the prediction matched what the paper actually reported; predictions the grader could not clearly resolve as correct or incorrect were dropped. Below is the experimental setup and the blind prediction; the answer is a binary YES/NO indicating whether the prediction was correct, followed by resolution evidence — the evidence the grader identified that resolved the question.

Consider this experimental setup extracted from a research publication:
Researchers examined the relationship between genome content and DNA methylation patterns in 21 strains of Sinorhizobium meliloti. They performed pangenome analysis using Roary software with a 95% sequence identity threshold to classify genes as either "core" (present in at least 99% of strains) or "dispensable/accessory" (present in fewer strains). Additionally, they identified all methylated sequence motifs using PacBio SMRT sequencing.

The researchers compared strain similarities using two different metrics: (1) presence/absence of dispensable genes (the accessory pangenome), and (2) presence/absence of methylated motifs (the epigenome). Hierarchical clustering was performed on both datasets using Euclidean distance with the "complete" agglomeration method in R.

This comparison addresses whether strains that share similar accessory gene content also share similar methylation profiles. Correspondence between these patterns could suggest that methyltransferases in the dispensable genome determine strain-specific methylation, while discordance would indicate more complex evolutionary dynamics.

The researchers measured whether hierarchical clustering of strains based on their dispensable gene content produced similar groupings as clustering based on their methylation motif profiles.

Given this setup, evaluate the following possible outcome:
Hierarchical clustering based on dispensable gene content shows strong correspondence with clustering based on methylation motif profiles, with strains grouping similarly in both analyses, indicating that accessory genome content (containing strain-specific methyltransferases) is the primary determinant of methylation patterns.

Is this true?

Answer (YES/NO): NO